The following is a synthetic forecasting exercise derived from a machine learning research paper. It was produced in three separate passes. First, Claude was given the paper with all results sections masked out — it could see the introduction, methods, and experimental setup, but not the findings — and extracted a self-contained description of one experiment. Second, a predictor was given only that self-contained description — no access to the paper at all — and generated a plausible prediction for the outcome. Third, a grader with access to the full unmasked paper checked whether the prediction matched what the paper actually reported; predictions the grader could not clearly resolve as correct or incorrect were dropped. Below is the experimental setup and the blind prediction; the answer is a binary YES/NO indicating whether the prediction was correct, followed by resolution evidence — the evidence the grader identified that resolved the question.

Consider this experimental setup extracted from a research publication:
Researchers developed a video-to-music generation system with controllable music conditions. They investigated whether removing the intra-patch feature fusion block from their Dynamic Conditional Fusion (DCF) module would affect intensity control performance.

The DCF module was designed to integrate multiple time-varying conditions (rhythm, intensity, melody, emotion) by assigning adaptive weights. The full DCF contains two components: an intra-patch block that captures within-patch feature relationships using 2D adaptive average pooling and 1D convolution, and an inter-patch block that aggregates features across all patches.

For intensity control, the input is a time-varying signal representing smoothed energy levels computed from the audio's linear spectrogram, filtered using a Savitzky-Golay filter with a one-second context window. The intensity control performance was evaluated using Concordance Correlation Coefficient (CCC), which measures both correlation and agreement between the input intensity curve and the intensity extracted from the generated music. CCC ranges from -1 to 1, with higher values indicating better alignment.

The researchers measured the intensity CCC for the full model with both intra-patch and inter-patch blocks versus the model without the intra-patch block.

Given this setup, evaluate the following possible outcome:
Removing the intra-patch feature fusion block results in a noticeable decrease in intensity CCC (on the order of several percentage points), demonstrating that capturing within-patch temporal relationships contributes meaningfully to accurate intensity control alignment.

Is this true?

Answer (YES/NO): NO